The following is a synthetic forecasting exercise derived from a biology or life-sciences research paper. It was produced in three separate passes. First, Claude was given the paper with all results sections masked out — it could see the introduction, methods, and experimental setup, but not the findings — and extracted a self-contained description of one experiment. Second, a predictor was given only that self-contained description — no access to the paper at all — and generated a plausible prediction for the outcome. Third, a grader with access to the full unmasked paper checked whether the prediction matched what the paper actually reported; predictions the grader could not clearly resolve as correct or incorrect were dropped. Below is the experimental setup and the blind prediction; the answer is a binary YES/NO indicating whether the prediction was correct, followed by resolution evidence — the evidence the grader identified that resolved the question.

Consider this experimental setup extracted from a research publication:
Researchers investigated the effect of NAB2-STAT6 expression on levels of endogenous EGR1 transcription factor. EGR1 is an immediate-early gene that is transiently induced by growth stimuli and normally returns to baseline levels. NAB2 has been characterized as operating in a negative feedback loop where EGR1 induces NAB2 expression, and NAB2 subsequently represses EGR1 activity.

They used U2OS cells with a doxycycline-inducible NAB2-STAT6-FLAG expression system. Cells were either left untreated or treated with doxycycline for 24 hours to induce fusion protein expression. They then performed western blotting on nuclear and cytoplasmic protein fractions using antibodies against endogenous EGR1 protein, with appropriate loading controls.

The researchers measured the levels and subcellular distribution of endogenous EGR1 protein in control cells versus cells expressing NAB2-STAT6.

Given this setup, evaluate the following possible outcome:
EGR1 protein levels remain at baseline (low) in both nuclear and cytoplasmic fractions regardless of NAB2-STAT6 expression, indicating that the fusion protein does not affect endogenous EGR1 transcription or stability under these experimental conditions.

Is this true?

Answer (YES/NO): NO